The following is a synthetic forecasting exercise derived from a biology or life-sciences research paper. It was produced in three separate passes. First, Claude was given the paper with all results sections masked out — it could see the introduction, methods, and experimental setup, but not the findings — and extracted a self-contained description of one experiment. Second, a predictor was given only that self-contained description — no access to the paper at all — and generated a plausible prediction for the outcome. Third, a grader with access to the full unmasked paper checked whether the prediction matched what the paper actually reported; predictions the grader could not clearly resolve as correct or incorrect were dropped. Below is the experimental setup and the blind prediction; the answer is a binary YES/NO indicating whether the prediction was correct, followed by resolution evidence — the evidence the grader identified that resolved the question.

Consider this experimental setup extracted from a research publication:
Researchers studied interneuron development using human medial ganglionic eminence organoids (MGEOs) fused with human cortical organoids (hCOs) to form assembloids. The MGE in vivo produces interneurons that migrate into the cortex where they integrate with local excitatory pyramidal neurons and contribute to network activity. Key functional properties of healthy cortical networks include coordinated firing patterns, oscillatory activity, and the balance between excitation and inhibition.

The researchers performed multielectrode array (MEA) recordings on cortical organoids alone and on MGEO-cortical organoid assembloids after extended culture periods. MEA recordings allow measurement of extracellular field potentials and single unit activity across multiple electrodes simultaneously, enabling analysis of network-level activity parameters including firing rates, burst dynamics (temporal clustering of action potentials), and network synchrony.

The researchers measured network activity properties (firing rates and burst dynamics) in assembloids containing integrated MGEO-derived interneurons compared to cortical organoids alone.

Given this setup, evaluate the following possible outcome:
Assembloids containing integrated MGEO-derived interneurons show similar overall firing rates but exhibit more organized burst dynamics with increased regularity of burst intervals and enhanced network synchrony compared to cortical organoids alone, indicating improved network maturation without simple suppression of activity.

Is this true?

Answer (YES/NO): NO